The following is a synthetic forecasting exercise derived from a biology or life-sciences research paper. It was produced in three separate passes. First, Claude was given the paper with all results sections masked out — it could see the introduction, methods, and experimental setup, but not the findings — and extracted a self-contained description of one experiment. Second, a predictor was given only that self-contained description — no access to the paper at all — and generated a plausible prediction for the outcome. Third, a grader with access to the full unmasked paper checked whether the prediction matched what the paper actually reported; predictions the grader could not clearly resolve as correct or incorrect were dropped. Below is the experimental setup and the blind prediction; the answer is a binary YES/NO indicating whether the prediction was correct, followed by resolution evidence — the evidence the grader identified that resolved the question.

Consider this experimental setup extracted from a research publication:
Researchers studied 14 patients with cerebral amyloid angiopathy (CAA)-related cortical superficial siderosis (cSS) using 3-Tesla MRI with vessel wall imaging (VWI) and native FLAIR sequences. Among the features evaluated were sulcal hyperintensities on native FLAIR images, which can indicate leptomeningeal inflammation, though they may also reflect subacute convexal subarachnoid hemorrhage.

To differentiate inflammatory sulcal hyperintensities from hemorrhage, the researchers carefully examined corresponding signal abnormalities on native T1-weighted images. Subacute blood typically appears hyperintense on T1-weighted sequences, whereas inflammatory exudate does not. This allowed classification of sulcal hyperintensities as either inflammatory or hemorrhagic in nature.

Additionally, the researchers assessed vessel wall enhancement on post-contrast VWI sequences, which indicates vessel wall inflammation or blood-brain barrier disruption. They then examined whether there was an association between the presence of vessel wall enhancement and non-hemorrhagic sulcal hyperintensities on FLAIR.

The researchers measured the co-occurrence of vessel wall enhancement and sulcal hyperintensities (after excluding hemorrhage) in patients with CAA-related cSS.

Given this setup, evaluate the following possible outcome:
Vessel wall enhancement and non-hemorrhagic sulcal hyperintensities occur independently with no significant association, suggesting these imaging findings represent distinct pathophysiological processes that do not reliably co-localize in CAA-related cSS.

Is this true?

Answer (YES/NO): NO